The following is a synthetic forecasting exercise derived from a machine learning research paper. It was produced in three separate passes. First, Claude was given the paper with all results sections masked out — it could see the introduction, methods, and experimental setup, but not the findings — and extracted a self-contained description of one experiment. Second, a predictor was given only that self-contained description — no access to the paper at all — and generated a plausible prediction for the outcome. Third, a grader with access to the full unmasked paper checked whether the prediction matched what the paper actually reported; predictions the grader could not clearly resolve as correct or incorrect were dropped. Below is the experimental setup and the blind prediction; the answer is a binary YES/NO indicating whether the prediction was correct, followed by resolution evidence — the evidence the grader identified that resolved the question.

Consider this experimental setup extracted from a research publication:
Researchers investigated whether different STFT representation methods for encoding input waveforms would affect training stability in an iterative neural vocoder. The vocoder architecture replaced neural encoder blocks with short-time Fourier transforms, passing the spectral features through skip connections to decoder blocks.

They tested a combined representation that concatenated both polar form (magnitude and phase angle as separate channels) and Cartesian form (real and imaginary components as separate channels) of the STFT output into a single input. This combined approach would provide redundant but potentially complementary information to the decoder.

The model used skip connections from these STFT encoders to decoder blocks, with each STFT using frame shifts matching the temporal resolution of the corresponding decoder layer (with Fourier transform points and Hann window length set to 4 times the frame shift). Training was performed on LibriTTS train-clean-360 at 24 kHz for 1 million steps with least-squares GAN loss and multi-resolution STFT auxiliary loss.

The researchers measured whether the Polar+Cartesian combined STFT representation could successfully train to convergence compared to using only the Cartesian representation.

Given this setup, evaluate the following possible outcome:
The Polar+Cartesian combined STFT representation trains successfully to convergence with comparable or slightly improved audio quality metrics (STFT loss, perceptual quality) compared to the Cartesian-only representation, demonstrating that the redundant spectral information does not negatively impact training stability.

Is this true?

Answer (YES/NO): NO